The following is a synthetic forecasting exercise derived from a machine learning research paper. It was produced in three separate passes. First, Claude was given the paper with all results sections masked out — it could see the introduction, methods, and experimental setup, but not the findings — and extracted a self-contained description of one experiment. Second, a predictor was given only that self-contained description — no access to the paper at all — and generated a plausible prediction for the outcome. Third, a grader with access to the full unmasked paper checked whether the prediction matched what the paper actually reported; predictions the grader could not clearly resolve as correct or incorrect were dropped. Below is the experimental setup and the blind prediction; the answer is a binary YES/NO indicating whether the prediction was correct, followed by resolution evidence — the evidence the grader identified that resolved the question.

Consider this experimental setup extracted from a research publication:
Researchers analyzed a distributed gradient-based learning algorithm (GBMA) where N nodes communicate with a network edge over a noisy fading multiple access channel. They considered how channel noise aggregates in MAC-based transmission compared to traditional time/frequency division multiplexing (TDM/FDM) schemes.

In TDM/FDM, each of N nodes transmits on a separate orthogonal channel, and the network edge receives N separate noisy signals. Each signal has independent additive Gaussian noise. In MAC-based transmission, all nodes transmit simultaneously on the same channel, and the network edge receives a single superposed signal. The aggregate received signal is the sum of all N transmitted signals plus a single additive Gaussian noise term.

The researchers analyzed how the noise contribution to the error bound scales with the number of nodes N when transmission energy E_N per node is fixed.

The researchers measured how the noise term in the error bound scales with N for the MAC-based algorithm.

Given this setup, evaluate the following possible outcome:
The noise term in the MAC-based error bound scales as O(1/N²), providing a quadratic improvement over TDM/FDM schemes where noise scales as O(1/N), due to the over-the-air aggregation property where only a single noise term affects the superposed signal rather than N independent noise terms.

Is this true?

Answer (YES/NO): YES